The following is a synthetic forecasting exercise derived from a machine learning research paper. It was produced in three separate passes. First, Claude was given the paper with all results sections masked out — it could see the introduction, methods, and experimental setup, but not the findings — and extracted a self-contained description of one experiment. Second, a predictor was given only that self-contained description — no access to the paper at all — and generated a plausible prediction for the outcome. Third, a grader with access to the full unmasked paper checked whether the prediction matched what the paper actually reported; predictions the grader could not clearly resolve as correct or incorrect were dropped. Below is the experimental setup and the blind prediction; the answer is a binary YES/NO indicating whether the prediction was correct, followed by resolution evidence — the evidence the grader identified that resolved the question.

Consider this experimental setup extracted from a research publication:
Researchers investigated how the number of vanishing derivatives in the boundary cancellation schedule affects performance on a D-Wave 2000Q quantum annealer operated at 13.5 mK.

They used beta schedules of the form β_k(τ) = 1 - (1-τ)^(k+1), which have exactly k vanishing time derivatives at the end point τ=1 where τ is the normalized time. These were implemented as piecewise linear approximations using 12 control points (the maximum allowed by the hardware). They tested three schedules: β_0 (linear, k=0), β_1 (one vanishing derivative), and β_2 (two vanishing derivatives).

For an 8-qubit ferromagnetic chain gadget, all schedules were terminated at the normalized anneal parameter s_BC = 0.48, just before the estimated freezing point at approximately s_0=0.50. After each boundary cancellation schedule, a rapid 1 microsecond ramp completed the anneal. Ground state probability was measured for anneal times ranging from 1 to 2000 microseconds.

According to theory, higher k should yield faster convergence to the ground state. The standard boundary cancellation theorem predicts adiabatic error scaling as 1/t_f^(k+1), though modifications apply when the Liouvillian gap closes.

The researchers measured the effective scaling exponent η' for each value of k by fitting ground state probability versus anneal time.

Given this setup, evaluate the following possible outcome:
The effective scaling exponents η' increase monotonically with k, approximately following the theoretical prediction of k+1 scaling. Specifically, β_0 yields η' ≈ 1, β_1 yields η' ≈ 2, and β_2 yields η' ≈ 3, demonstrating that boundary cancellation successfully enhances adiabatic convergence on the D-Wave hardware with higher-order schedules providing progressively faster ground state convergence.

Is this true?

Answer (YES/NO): NO